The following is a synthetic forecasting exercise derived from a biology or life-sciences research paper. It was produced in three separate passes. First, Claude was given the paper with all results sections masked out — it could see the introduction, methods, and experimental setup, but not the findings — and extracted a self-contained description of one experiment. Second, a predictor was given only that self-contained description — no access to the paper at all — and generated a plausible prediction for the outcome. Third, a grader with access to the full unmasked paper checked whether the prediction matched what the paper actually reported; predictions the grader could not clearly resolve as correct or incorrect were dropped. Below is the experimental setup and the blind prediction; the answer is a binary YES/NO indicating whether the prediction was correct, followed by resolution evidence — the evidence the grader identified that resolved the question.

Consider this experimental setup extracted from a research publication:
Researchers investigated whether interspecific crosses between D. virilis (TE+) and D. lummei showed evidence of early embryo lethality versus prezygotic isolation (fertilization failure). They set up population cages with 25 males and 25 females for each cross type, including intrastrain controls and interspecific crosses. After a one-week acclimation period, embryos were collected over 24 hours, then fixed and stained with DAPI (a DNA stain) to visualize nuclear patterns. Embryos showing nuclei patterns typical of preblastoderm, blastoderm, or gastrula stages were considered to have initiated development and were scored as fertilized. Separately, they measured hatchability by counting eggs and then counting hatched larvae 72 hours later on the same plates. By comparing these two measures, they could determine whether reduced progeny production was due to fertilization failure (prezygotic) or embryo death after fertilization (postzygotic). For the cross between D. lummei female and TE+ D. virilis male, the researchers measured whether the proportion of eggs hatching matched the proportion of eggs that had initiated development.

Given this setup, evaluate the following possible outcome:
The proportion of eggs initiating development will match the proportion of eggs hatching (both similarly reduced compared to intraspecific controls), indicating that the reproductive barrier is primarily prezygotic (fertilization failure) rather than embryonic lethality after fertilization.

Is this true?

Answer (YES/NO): NO